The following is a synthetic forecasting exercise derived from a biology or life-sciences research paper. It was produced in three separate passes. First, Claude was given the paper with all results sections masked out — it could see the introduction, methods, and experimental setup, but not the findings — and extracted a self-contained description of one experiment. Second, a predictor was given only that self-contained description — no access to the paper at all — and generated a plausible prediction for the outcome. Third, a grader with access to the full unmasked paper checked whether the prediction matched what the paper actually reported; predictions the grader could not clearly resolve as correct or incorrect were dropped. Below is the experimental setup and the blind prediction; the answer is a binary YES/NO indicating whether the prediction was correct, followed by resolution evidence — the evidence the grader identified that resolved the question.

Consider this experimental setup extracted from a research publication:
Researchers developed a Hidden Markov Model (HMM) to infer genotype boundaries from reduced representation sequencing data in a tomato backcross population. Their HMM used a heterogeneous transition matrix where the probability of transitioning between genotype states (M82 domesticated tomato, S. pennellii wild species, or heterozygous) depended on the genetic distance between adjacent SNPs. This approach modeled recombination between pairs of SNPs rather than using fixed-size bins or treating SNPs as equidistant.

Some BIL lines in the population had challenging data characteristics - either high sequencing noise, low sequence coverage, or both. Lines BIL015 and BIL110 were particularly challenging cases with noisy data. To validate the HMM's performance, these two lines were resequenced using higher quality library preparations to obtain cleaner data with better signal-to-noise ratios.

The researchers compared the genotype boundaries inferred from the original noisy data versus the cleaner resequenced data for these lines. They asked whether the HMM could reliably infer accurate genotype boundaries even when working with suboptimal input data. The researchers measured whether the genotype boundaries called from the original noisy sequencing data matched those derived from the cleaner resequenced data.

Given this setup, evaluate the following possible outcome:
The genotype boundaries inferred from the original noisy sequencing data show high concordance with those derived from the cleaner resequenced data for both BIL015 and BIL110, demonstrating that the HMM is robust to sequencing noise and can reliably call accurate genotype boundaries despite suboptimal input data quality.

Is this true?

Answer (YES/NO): YES